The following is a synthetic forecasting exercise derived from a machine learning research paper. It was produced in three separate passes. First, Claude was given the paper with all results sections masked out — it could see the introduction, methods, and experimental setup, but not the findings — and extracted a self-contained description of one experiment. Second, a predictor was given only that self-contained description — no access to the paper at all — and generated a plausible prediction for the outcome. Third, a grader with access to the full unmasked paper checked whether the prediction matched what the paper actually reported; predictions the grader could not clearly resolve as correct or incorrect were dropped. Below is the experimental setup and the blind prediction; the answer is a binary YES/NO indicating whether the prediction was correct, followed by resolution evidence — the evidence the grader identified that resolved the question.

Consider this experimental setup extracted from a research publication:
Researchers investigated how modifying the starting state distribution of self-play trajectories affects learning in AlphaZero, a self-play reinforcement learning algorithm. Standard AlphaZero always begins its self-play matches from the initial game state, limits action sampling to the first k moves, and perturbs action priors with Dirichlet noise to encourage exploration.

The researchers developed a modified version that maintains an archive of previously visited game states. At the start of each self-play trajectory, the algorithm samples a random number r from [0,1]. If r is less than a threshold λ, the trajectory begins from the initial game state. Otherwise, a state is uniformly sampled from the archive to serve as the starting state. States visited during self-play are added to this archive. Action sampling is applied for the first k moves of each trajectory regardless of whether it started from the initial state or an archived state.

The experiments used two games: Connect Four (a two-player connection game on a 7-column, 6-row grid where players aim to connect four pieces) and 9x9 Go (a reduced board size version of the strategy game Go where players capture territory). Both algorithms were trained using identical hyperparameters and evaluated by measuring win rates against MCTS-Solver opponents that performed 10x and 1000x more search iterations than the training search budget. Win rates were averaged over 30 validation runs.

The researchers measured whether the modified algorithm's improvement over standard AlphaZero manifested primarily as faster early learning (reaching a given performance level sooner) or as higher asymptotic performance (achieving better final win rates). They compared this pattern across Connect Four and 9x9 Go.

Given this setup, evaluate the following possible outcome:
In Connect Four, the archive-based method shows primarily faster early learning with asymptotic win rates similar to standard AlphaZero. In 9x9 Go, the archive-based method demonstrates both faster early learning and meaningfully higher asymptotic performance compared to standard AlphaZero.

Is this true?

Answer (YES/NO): NO